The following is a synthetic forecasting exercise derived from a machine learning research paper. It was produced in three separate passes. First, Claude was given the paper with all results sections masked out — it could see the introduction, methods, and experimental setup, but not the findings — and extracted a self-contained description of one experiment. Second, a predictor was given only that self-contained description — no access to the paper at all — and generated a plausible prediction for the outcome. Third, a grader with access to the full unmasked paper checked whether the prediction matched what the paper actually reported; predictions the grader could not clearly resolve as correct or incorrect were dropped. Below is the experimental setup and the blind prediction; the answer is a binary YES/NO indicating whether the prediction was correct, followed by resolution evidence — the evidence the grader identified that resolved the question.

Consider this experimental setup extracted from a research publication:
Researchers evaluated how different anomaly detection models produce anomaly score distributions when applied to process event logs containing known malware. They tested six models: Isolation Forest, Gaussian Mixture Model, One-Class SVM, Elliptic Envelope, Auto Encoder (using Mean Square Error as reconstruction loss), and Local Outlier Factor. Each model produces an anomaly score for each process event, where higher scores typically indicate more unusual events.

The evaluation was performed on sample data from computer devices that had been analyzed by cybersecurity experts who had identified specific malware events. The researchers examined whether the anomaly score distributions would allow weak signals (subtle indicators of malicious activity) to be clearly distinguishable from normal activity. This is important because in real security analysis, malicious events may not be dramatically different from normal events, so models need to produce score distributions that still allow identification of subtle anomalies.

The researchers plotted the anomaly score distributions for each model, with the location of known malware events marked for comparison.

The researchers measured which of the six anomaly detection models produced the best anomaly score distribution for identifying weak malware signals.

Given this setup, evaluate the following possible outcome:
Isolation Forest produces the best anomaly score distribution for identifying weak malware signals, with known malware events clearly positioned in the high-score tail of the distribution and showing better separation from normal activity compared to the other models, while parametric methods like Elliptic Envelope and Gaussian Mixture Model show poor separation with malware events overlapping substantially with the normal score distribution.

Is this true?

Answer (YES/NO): NO